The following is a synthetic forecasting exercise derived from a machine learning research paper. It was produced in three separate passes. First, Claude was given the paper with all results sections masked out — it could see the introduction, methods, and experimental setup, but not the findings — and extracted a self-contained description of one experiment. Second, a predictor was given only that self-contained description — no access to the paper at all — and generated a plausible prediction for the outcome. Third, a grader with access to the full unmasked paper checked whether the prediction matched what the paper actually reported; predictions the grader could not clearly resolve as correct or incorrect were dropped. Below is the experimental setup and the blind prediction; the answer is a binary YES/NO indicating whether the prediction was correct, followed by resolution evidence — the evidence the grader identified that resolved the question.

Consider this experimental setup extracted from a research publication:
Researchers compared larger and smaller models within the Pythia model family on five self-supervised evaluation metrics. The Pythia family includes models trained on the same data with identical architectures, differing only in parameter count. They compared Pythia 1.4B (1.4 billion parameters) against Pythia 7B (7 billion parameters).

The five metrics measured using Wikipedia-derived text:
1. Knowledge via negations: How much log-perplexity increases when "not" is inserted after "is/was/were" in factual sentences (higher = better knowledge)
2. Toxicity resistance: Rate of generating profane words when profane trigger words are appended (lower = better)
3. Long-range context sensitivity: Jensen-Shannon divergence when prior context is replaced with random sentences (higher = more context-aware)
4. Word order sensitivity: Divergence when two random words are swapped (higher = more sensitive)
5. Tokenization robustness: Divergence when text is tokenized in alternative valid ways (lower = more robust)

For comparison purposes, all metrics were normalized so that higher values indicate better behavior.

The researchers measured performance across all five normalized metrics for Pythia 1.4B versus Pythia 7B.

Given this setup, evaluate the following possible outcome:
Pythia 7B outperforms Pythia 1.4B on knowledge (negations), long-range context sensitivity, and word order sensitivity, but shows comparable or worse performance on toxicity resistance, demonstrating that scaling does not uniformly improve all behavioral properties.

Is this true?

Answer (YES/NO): NO